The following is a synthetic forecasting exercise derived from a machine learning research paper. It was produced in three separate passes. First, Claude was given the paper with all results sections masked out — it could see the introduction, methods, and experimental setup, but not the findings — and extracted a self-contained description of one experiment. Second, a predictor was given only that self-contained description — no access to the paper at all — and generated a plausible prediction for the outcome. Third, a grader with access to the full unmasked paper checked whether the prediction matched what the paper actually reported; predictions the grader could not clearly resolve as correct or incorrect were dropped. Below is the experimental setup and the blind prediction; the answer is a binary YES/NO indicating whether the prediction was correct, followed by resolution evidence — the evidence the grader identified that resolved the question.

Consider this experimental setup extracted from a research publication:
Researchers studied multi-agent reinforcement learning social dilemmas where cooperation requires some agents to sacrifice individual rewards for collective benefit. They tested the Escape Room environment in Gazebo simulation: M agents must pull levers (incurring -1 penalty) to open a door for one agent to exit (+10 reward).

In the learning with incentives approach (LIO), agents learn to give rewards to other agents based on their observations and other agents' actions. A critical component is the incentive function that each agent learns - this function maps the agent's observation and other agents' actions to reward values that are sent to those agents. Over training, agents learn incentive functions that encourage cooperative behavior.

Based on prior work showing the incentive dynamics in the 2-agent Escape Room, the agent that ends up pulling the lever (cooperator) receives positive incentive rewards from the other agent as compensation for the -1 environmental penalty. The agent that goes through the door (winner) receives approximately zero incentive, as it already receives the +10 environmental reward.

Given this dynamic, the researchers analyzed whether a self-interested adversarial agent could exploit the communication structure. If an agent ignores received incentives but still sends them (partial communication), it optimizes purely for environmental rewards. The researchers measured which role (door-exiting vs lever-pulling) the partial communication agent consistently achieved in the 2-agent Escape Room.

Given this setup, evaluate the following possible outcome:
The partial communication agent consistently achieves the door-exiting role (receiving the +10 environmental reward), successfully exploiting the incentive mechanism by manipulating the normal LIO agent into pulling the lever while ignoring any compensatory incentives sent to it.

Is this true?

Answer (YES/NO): YES